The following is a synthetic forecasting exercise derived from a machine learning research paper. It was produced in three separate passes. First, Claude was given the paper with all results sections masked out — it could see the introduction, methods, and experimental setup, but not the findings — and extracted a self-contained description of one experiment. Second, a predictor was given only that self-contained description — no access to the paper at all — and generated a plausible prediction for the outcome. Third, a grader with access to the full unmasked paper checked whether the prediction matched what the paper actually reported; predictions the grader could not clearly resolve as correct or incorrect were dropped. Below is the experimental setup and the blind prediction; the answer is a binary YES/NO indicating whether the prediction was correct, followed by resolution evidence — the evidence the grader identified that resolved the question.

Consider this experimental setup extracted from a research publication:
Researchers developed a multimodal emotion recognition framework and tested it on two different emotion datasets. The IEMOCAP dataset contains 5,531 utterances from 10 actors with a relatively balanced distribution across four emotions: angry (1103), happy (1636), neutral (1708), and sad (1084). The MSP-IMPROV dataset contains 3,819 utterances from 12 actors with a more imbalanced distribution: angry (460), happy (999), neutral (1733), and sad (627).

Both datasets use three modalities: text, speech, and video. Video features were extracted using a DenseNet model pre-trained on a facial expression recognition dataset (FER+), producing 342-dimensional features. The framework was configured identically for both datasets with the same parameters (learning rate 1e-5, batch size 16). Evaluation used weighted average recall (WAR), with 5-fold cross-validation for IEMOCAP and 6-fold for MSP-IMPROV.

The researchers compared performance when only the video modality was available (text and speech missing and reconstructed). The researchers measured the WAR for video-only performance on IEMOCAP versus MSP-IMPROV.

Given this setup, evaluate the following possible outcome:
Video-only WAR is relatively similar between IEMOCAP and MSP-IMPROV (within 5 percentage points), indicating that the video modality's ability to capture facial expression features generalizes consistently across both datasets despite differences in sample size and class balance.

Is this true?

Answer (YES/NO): NO